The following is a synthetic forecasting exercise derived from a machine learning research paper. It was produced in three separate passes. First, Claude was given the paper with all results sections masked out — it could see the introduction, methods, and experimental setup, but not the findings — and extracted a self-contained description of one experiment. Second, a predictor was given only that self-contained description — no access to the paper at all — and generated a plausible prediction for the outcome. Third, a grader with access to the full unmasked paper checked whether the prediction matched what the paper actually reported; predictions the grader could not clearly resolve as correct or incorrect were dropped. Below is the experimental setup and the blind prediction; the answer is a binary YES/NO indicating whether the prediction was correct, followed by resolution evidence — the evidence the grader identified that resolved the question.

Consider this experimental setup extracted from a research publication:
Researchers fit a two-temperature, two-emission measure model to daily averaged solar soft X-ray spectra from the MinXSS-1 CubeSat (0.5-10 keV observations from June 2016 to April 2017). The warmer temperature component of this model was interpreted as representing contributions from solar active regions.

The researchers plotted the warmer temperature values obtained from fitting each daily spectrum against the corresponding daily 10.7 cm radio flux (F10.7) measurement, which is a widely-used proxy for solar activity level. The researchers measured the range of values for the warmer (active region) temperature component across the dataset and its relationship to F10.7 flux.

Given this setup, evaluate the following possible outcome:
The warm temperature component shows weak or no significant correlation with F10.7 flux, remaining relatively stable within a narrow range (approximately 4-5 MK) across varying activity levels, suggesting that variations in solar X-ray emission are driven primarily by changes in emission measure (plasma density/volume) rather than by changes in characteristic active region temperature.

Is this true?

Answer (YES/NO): NO